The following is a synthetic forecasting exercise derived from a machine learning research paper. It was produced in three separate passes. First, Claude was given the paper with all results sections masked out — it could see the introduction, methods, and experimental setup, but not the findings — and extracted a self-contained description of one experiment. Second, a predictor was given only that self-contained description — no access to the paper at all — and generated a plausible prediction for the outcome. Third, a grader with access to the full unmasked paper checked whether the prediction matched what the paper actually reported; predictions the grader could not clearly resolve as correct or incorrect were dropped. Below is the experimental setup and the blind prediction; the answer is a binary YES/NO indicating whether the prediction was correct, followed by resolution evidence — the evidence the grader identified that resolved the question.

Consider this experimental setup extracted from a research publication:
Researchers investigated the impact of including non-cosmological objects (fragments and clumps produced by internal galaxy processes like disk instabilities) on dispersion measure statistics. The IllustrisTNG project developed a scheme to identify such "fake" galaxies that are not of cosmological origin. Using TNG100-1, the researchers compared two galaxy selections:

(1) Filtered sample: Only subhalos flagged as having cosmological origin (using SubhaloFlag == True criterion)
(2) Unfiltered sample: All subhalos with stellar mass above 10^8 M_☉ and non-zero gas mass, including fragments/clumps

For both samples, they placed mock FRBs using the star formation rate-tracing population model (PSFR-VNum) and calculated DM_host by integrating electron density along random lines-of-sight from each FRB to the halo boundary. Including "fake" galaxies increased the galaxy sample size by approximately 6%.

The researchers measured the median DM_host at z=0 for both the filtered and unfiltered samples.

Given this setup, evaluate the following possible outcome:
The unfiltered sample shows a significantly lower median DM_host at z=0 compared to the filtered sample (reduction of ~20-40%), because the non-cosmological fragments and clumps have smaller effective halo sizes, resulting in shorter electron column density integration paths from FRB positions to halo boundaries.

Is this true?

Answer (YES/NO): NO